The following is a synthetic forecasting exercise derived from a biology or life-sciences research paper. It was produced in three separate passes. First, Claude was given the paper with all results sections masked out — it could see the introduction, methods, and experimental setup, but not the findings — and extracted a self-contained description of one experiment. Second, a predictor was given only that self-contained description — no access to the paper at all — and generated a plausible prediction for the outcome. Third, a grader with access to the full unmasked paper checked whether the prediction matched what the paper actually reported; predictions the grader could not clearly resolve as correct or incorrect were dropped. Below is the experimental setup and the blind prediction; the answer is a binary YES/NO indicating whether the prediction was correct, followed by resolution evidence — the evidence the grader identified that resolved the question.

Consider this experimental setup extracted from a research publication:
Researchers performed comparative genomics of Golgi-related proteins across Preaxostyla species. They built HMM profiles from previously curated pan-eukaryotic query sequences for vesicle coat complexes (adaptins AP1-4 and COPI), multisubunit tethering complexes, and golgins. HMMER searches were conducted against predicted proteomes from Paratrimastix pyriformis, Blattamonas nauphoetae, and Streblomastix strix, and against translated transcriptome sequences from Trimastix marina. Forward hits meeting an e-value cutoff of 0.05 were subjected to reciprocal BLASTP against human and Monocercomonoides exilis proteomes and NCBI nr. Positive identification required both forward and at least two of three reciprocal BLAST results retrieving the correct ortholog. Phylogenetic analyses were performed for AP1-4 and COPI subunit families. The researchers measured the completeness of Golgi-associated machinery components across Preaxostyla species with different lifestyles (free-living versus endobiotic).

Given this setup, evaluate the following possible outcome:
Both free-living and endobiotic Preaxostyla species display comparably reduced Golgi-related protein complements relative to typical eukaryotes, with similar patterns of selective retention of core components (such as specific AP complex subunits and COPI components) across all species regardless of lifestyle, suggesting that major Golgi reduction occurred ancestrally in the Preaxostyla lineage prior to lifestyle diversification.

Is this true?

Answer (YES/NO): NO